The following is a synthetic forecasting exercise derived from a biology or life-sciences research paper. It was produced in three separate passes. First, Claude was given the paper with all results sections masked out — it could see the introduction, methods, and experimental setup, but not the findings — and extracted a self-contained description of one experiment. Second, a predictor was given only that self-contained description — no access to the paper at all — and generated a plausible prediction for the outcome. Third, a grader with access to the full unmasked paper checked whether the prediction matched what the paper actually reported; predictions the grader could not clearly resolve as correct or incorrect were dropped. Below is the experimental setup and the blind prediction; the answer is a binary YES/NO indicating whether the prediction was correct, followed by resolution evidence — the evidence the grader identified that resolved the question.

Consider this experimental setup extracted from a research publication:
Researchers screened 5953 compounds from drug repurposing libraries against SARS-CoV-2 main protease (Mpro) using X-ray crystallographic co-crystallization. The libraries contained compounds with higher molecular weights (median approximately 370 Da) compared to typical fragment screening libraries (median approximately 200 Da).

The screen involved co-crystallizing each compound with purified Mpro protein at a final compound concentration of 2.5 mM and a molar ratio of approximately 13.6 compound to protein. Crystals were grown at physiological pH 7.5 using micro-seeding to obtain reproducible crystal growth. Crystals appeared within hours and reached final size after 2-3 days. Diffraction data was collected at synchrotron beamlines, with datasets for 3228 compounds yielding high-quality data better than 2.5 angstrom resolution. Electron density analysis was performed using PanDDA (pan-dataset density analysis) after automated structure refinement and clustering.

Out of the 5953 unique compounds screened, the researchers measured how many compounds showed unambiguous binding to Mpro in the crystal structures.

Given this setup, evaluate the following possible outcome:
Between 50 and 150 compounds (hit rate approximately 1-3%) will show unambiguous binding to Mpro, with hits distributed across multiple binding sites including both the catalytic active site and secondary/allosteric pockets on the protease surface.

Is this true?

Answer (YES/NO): NO